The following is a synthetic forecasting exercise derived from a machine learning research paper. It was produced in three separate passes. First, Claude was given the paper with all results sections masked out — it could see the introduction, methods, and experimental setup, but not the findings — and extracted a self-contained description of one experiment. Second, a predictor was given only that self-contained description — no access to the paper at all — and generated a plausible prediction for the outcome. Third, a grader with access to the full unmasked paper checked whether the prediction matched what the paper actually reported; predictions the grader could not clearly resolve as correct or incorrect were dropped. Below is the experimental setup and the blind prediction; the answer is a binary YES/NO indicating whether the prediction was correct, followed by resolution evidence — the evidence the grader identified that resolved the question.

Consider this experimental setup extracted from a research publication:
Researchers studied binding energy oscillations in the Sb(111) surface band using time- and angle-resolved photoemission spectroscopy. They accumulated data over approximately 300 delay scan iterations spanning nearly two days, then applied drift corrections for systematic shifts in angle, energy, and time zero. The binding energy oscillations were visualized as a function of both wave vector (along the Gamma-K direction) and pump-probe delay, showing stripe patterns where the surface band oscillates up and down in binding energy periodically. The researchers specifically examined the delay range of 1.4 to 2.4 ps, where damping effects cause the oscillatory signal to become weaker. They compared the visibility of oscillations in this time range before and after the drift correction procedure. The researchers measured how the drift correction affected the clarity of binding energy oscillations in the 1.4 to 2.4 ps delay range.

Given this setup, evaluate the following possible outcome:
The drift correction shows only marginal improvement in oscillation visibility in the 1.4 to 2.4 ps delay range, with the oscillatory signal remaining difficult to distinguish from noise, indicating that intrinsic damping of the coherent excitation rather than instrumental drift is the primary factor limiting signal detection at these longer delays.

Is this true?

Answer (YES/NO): NO